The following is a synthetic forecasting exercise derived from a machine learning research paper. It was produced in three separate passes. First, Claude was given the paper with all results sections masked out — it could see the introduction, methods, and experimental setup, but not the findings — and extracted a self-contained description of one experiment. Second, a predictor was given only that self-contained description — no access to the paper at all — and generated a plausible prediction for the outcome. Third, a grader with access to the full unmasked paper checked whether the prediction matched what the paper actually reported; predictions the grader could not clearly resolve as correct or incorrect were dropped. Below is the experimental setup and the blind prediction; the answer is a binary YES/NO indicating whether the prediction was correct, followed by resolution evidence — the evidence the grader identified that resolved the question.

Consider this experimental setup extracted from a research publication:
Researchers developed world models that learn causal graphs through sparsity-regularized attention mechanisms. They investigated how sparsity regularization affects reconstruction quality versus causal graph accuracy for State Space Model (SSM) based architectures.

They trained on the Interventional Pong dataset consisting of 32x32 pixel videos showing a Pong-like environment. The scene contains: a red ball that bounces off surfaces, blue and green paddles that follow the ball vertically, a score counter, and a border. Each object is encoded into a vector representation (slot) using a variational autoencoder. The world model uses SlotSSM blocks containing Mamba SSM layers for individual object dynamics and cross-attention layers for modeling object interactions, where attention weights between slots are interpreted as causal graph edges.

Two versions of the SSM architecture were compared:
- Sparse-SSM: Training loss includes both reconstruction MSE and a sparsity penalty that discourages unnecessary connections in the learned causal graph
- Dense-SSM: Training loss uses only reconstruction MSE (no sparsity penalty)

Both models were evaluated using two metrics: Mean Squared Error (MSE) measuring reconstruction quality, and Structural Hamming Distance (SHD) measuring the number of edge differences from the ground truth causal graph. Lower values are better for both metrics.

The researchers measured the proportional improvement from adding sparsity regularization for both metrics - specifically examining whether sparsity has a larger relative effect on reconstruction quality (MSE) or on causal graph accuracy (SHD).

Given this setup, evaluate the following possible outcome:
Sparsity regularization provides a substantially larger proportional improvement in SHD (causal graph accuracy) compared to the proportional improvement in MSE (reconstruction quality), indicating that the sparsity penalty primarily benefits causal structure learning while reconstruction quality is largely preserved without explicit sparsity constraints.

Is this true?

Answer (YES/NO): YES